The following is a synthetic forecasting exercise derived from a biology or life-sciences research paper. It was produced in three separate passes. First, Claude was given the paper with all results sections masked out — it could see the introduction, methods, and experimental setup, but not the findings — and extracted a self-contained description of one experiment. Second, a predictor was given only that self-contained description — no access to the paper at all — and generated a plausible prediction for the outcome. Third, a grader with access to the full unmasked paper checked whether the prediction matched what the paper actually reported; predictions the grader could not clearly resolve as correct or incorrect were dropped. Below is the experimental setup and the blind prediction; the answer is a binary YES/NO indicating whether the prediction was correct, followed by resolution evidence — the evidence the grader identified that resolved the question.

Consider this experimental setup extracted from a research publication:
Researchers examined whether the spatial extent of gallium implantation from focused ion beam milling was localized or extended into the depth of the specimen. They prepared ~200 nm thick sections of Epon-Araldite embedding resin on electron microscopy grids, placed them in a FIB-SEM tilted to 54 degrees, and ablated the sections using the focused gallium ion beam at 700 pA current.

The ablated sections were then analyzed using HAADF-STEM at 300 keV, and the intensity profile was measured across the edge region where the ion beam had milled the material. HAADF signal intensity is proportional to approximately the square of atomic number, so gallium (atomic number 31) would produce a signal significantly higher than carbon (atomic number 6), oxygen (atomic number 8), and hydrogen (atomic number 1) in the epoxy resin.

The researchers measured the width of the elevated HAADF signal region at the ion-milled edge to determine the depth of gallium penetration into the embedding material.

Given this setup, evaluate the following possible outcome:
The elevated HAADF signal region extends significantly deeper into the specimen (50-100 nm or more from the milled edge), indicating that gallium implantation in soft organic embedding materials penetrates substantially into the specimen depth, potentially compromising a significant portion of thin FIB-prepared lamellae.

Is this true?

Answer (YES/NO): YES